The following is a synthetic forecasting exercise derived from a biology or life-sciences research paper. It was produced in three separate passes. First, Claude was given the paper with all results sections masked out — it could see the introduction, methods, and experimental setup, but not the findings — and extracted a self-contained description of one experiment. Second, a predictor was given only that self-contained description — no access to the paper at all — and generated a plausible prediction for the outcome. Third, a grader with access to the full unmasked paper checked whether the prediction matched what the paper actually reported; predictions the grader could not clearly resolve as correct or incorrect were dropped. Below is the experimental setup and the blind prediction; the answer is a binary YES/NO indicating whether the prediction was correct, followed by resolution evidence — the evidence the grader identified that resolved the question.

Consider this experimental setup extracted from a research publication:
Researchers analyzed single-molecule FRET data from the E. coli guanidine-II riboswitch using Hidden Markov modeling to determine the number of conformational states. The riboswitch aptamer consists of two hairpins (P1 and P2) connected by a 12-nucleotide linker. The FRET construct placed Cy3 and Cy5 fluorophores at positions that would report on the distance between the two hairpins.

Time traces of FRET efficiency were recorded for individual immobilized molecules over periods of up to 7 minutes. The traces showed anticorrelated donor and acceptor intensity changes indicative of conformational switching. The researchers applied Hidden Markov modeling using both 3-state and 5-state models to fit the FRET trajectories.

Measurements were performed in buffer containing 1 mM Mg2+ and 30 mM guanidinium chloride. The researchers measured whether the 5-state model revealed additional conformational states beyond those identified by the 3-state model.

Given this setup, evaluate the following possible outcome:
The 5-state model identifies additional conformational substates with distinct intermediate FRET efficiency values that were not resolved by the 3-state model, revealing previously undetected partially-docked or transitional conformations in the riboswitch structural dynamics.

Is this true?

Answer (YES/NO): NO